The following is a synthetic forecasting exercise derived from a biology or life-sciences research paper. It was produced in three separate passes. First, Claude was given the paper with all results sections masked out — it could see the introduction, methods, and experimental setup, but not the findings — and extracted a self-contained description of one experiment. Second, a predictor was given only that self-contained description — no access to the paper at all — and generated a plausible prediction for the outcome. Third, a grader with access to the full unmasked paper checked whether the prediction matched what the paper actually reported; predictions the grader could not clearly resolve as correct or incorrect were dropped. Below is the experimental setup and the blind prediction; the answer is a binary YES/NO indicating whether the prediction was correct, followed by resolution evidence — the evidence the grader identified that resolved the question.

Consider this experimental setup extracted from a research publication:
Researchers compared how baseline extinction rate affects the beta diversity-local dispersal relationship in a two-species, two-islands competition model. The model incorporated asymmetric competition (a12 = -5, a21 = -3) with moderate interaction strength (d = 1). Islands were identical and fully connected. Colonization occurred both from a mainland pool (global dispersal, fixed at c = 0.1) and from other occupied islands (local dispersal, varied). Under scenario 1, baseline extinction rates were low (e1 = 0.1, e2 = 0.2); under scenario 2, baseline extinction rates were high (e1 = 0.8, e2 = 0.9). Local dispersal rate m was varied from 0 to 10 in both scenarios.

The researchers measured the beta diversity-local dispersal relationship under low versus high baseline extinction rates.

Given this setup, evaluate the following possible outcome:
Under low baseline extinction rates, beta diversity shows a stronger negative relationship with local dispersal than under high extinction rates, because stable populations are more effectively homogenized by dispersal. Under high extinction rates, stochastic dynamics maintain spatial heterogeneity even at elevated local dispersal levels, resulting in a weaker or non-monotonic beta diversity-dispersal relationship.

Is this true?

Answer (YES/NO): NO